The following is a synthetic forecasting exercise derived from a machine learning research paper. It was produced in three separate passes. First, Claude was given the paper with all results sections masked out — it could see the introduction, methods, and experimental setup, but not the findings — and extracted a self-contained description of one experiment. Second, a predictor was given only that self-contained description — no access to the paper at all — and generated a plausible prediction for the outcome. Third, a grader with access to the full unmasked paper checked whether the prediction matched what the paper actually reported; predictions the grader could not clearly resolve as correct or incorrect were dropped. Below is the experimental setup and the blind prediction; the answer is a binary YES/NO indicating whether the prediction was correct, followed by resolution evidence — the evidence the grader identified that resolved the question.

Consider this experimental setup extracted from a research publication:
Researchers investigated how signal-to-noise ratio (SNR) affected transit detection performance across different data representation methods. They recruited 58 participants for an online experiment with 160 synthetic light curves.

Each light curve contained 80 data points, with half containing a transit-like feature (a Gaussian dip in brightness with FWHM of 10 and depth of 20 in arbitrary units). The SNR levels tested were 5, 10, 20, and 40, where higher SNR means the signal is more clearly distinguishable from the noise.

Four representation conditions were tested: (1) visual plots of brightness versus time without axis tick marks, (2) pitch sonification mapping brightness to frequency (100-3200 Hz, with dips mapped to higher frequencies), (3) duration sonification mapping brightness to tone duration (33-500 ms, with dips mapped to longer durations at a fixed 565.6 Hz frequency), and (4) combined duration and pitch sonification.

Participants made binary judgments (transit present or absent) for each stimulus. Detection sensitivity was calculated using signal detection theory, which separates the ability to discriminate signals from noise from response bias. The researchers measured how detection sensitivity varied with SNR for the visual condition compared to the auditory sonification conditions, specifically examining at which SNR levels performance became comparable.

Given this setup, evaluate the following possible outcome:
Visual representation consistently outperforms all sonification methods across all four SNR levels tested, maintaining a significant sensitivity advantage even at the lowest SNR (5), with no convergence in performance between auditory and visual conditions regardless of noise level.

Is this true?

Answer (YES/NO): NO